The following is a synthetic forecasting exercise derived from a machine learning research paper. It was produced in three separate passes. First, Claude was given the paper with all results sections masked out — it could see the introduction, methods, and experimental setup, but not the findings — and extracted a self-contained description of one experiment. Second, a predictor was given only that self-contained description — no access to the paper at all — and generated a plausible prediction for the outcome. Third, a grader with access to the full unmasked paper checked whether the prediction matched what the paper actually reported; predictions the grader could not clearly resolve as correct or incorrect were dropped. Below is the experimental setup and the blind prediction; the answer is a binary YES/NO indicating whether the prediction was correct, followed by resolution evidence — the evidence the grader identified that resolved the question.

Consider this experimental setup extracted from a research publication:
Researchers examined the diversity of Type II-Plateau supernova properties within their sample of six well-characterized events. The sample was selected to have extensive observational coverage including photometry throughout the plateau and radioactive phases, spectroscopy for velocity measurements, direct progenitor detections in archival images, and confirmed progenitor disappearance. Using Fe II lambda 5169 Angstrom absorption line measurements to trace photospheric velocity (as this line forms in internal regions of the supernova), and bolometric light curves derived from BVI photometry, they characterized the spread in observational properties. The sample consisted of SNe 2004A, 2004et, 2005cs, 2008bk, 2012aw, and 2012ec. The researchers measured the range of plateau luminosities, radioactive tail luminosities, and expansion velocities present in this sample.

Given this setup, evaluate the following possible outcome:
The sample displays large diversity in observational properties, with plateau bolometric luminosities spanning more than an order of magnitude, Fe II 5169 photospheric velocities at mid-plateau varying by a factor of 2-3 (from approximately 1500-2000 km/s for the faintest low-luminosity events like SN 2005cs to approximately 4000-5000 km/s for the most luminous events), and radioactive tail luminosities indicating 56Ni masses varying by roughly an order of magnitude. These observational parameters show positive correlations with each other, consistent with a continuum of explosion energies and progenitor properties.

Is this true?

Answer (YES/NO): NO